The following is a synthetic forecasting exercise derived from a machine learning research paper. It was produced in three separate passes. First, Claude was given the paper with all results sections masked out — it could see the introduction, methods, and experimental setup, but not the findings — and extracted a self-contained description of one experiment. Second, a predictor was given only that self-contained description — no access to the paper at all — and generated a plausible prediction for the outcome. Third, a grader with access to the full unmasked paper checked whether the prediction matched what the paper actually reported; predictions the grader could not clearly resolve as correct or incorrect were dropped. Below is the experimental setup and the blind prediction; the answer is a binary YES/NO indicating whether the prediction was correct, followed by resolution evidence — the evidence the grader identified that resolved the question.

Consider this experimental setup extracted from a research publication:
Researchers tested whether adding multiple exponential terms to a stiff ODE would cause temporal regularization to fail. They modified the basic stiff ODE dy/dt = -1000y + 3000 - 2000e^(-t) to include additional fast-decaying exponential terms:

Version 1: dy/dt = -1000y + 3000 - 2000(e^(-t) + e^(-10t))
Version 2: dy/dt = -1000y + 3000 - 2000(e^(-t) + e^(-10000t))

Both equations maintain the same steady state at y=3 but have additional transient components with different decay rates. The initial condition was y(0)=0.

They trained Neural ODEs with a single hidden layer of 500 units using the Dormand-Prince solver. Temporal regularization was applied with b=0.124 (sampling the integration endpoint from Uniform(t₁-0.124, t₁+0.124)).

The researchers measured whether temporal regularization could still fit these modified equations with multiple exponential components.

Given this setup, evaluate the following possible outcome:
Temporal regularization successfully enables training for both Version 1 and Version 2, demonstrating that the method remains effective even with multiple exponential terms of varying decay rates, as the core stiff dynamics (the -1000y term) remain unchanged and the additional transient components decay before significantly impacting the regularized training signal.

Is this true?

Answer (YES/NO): NO